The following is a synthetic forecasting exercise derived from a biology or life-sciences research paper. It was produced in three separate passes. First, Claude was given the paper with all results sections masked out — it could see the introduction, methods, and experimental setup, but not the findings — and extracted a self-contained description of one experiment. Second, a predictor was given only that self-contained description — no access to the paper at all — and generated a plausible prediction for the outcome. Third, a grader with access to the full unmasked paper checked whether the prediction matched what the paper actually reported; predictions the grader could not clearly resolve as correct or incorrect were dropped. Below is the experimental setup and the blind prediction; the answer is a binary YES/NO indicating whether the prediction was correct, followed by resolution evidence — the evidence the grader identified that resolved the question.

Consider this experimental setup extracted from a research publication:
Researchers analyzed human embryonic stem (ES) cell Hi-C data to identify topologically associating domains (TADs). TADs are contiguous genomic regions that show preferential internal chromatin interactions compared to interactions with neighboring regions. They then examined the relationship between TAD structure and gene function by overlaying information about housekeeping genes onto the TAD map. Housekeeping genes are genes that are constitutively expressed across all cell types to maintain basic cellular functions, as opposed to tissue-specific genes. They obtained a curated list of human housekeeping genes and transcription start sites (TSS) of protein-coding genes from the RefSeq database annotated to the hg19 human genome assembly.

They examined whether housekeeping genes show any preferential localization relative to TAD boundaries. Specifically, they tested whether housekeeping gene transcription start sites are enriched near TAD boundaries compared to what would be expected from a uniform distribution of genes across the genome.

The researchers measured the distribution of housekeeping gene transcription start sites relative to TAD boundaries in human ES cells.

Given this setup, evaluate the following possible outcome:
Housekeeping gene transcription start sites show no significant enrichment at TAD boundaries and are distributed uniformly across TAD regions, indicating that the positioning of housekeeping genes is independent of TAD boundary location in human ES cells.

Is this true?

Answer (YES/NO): NO